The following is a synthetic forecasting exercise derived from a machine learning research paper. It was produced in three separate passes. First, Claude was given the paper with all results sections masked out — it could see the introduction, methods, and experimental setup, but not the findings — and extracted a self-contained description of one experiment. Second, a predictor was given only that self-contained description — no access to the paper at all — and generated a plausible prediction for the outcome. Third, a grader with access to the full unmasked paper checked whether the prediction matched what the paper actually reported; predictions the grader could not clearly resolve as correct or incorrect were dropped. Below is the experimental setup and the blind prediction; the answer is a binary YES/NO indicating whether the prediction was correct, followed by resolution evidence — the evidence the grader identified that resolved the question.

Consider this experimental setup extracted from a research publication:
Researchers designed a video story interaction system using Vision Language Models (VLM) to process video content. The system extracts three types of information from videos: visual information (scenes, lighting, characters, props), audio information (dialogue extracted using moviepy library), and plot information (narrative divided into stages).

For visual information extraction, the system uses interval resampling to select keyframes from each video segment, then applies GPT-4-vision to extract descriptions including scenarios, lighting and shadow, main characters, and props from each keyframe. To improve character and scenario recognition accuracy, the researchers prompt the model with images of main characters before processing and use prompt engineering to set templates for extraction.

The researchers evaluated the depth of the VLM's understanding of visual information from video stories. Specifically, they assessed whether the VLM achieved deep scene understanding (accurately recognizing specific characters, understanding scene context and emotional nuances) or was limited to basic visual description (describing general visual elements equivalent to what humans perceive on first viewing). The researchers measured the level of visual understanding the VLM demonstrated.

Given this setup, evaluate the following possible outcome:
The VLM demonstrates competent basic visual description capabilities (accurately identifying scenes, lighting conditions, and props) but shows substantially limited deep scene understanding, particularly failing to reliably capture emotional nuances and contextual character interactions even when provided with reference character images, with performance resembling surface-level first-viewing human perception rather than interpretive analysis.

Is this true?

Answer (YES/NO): YES